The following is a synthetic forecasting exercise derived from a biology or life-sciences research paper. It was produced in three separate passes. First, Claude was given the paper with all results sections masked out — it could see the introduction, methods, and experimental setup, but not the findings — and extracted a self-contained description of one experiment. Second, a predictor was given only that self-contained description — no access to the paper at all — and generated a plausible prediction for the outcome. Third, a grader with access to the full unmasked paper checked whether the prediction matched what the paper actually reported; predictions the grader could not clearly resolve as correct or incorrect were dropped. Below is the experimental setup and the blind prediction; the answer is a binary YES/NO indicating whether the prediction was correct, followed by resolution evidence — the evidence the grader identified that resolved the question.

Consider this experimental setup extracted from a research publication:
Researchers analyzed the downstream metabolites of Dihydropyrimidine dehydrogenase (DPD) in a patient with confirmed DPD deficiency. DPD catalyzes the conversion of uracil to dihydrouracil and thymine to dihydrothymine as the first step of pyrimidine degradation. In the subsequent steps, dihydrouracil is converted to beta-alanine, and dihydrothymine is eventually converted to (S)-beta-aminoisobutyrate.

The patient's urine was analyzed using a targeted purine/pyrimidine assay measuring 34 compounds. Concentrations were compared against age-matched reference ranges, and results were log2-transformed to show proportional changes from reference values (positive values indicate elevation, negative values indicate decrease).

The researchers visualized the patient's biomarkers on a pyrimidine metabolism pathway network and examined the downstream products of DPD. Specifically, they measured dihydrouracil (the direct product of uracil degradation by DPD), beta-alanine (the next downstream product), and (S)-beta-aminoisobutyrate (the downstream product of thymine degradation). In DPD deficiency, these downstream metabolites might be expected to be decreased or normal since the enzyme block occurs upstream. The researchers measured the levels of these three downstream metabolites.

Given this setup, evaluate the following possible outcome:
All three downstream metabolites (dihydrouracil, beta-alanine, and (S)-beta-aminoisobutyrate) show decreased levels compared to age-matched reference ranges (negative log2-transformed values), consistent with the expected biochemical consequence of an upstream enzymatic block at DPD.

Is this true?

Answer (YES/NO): NO